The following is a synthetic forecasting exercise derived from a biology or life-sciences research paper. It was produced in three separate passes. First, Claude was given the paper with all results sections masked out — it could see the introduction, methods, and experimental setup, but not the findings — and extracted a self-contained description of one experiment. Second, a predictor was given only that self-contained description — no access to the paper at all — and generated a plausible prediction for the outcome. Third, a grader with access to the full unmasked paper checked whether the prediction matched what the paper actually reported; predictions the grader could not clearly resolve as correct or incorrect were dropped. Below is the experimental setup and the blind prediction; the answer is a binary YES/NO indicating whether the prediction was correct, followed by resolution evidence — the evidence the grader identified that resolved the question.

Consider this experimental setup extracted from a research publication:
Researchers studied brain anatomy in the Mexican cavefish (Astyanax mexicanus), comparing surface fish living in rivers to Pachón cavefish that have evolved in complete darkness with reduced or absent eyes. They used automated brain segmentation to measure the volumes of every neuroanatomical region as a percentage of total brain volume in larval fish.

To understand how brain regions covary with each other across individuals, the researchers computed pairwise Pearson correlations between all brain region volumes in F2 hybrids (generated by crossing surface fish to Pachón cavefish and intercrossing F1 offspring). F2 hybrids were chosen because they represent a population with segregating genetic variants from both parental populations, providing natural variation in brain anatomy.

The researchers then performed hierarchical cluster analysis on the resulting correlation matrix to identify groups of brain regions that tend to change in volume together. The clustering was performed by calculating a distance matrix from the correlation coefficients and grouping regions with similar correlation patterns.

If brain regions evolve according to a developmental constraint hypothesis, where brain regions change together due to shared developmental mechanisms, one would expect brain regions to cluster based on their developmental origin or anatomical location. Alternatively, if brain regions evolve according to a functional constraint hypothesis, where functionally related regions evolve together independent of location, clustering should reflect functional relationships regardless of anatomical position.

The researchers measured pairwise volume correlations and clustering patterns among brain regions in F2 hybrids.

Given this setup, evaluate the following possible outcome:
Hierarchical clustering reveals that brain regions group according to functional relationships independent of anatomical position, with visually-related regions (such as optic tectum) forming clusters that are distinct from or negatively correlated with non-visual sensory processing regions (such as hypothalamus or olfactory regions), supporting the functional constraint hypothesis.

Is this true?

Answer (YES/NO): NO